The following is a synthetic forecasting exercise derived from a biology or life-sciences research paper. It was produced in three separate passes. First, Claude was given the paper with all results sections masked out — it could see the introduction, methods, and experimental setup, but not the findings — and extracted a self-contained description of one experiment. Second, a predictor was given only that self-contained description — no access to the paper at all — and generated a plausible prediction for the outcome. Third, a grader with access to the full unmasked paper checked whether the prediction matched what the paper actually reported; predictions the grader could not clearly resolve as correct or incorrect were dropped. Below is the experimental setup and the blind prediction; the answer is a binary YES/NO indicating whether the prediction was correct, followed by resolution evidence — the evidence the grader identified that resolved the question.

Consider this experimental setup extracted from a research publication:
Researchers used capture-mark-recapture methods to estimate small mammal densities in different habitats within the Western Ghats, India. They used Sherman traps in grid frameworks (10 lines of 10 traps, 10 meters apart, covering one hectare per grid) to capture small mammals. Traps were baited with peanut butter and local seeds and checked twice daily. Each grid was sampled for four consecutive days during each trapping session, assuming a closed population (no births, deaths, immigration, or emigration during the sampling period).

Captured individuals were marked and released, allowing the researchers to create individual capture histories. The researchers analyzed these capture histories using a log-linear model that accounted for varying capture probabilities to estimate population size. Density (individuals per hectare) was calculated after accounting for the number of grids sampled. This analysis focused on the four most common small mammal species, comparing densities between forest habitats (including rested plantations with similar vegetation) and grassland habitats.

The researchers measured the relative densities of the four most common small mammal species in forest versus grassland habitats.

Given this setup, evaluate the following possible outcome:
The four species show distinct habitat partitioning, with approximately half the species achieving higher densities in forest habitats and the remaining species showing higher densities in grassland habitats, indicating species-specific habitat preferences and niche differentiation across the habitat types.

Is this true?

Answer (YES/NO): NO